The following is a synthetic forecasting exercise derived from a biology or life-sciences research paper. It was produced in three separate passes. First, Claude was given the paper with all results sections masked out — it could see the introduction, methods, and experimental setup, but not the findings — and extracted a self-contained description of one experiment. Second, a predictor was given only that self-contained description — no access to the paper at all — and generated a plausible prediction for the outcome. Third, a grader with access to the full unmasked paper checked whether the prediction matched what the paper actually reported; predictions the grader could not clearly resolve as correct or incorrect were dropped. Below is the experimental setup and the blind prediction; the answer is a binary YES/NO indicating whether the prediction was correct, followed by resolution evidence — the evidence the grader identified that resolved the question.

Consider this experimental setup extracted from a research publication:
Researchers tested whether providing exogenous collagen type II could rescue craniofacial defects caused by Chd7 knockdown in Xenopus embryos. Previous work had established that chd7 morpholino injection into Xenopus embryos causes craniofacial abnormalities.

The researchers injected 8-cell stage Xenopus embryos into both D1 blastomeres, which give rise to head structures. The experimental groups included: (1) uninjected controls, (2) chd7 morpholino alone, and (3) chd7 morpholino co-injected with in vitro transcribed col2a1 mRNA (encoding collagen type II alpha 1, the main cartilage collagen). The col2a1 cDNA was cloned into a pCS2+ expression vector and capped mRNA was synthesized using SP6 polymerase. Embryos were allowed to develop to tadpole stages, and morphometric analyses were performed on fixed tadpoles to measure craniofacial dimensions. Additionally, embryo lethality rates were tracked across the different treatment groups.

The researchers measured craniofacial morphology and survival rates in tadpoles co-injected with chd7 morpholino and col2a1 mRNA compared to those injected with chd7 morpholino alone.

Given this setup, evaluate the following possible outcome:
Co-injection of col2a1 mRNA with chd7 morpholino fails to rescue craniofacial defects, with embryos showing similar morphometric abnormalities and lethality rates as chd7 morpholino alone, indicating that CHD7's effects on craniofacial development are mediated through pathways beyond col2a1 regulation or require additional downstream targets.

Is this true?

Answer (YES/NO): NO